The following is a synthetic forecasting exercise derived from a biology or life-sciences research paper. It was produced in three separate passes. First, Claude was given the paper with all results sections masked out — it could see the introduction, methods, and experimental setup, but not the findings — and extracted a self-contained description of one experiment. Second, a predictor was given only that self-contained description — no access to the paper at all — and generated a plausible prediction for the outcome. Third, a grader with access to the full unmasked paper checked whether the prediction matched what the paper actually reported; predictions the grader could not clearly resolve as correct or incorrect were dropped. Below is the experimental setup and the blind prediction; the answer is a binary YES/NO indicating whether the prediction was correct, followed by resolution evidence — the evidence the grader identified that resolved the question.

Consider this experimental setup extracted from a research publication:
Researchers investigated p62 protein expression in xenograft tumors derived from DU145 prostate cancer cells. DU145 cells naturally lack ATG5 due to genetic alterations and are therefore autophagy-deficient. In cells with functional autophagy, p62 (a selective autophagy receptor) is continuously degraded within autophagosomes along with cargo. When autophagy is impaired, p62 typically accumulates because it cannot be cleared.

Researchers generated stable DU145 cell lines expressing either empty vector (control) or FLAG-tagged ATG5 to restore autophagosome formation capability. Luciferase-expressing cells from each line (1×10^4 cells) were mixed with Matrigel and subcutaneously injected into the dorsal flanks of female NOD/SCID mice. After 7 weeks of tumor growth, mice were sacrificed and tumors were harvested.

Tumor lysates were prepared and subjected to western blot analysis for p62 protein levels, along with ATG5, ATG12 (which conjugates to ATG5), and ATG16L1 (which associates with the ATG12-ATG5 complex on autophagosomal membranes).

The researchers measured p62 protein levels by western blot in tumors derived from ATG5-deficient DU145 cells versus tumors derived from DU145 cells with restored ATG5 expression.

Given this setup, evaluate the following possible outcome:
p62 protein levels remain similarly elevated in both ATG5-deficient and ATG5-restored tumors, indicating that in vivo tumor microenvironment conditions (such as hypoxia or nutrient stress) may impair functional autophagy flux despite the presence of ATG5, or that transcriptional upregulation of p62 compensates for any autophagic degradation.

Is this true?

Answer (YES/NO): NO